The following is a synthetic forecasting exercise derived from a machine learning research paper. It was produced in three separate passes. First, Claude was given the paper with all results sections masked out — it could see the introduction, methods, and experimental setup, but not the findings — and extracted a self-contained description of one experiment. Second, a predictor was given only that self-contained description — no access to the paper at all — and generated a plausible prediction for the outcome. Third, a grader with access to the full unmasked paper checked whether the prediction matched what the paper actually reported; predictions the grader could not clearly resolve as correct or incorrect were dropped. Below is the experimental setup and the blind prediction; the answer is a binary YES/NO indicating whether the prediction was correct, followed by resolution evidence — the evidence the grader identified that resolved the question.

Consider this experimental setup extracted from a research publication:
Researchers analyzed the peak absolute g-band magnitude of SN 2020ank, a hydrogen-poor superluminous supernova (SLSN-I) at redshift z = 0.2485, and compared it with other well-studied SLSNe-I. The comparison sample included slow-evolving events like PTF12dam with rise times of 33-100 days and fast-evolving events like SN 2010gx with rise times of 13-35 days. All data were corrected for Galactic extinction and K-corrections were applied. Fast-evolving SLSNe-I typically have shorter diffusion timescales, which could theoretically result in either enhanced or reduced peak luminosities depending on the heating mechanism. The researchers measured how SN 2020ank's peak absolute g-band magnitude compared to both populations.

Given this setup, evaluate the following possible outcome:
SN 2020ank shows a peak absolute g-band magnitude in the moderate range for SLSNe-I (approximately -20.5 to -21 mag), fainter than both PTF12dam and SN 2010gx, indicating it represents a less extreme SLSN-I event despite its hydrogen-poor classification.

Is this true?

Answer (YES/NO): NO